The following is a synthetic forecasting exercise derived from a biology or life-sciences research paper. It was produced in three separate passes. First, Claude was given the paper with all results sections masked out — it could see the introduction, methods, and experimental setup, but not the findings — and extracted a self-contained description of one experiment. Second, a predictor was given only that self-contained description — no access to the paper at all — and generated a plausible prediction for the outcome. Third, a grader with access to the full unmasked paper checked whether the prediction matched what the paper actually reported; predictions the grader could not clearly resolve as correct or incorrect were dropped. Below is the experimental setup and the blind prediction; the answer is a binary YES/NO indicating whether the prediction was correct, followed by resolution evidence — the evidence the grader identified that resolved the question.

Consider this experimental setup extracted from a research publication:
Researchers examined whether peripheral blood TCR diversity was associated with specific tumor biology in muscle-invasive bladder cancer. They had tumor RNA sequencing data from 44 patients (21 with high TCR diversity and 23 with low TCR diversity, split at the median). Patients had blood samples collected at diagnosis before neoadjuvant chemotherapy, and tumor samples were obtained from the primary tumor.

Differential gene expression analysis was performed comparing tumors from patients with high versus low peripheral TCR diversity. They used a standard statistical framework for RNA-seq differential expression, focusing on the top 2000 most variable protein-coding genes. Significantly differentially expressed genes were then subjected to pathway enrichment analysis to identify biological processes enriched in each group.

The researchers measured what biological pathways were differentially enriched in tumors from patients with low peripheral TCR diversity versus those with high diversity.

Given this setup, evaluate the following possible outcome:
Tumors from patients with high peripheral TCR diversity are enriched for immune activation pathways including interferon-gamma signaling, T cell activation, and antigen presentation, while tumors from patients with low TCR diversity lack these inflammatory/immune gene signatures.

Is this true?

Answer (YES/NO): NO